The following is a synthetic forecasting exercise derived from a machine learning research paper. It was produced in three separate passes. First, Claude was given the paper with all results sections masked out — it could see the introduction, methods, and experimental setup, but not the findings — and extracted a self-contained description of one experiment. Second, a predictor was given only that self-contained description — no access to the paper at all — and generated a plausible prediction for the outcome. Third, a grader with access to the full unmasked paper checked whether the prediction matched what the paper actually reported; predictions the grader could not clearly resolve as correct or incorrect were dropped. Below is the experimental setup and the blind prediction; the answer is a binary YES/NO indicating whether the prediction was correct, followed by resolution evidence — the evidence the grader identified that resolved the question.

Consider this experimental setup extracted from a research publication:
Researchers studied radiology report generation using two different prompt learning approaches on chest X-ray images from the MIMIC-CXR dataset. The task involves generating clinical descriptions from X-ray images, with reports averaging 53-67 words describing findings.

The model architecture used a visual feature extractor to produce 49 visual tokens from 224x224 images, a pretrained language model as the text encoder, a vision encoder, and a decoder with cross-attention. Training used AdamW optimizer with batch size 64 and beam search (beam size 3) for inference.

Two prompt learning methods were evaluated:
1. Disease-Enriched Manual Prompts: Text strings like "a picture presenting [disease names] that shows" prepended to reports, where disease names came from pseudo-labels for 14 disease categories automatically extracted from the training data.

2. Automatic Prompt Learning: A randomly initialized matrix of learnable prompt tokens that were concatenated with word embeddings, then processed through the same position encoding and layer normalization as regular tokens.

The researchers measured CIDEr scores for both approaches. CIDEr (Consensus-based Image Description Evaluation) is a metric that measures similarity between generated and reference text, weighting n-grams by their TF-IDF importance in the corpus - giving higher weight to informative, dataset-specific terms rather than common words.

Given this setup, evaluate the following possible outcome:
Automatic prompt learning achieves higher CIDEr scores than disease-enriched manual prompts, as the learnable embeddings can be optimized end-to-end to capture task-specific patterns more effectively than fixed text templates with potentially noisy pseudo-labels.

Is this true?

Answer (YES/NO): NO